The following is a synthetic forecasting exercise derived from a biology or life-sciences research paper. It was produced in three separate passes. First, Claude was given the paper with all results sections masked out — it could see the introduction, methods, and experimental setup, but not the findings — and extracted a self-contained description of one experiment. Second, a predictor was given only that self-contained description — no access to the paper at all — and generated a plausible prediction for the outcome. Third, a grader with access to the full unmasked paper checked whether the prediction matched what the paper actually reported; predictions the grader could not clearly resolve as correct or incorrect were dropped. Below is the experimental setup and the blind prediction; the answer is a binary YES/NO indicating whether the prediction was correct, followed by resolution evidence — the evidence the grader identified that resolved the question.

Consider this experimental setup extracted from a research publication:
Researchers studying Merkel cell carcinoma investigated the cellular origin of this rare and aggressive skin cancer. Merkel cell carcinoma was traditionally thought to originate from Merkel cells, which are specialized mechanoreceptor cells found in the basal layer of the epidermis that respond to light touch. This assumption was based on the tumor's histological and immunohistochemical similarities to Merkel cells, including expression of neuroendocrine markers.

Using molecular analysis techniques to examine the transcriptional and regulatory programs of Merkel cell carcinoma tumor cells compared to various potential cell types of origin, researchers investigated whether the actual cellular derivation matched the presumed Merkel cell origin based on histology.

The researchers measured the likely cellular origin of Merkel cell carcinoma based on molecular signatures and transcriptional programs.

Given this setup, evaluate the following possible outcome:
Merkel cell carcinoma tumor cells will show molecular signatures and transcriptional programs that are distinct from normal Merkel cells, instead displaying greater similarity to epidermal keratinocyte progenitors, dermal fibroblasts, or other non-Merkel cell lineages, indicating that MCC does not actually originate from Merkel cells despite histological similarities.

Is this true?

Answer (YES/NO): NO